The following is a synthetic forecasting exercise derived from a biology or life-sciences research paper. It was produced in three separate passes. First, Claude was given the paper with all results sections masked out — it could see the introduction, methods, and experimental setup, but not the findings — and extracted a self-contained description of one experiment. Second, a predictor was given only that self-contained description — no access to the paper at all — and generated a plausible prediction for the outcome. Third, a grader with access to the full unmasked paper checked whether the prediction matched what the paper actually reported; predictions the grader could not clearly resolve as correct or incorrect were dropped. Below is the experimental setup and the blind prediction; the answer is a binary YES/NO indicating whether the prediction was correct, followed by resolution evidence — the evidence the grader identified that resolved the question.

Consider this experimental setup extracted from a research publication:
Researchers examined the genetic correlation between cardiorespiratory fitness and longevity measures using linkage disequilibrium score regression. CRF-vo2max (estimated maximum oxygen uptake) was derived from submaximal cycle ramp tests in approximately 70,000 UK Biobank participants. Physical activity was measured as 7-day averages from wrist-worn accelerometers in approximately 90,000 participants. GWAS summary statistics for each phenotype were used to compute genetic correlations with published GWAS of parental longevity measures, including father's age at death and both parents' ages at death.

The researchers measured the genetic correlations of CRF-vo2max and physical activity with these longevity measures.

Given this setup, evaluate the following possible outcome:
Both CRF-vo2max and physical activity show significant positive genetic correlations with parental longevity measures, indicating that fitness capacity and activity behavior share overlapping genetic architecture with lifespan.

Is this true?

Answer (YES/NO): YES